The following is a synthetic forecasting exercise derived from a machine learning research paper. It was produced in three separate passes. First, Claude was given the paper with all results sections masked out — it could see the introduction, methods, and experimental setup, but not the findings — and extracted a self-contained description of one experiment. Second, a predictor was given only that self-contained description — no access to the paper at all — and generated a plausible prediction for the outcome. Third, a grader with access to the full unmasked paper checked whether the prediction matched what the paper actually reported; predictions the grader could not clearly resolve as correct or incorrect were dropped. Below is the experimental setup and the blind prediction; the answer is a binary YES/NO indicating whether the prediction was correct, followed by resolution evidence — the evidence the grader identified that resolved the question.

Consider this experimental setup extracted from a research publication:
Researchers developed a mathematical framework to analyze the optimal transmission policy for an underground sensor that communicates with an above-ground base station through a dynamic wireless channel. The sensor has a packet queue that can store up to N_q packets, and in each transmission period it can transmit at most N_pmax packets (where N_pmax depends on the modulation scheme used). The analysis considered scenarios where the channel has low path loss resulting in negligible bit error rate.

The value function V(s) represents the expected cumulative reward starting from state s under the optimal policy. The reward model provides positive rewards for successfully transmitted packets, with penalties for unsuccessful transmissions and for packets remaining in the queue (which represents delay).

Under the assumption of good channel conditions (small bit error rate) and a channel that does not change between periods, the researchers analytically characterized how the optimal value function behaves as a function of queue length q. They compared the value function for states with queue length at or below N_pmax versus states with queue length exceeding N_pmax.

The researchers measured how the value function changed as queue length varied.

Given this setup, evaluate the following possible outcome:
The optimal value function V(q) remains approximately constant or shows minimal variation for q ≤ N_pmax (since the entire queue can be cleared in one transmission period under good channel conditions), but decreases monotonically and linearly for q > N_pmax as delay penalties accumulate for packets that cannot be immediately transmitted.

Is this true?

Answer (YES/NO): NO